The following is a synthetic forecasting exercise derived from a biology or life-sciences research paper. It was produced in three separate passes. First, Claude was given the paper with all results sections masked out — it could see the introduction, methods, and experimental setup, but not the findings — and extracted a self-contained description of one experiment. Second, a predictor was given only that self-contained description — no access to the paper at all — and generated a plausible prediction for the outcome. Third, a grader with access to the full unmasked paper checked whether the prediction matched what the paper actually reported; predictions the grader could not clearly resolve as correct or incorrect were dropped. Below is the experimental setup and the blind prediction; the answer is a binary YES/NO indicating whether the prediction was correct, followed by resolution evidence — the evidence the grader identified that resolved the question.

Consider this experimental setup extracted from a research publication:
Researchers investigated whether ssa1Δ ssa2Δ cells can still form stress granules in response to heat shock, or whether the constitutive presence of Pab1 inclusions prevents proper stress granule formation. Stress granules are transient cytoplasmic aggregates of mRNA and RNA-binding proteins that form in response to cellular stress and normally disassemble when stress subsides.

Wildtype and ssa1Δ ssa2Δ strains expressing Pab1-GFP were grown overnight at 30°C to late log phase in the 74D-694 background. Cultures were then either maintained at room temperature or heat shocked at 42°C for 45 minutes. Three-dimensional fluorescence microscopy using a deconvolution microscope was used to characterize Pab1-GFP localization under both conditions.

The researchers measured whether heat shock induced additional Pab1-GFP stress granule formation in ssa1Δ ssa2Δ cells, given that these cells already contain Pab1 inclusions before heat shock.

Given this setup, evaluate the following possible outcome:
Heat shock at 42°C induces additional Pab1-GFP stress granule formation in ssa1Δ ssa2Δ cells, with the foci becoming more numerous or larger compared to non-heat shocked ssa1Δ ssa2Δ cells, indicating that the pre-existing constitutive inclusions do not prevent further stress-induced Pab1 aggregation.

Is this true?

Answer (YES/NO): YES